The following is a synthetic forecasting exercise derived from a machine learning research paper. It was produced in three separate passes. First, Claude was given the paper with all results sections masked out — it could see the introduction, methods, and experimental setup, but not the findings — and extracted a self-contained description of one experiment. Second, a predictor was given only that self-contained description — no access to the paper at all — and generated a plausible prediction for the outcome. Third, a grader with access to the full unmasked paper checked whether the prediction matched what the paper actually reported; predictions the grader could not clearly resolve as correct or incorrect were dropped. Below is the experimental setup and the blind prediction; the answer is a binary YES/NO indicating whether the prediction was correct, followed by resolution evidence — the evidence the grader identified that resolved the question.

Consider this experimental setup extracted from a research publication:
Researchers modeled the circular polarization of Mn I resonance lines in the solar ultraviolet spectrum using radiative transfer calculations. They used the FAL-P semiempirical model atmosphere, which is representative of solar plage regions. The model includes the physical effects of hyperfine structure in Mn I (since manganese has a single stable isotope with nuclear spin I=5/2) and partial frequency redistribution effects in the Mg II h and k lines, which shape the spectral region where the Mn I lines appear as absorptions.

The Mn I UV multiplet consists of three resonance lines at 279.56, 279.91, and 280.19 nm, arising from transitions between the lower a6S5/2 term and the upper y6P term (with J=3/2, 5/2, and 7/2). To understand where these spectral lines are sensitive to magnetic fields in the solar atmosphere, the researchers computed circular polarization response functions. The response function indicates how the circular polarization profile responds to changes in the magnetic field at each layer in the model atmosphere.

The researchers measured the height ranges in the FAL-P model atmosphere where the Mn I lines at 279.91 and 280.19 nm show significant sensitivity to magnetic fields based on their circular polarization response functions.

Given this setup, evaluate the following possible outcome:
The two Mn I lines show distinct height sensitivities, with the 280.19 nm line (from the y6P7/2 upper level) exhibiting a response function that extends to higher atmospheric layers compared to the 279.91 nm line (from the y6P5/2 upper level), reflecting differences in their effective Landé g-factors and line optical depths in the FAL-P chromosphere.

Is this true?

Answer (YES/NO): NO